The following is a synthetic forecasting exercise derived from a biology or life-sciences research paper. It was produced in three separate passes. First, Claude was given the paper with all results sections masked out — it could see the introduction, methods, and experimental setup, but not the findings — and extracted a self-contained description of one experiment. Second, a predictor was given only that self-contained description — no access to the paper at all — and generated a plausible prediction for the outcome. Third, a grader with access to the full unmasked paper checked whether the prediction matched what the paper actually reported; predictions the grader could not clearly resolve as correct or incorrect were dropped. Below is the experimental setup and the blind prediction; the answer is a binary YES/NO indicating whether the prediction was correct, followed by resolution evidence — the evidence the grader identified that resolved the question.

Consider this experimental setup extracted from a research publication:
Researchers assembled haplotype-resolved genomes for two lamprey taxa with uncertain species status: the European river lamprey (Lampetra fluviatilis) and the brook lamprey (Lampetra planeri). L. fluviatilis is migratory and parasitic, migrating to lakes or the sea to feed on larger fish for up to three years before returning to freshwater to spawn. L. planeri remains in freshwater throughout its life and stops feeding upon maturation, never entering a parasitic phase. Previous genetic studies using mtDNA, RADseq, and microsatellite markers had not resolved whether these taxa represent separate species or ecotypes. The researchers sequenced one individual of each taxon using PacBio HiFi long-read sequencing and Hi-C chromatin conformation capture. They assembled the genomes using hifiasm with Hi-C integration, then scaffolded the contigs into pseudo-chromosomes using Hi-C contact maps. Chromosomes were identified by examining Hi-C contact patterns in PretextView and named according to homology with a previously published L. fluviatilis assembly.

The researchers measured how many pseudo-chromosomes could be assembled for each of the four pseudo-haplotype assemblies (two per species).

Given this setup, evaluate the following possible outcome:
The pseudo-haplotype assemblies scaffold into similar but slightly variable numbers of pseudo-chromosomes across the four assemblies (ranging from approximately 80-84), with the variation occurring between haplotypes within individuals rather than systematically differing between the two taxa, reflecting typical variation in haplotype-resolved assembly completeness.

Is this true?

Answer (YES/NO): NO